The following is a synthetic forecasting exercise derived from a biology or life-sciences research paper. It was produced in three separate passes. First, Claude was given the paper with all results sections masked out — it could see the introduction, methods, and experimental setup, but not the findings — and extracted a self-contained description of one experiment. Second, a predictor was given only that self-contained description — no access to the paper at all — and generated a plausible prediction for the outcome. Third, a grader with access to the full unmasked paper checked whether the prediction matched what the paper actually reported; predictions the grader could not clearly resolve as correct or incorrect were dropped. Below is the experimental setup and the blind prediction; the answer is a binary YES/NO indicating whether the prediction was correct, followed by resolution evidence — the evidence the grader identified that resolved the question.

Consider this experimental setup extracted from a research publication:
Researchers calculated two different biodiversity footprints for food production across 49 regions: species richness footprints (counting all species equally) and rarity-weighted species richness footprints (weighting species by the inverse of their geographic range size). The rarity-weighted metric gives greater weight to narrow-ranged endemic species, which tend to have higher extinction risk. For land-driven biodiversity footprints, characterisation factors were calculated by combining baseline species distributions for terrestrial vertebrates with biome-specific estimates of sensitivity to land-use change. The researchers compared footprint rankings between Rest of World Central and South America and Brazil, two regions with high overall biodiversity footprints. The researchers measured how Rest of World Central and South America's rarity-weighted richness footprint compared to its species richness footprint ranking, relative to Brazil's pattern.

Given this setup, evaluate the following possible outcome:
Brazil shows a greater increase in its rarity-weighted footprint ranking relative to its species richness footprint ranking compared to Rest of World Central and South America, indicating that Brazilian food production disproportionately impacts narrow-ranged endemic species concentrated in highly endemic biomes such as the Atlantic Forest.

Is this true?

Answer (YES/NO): NO